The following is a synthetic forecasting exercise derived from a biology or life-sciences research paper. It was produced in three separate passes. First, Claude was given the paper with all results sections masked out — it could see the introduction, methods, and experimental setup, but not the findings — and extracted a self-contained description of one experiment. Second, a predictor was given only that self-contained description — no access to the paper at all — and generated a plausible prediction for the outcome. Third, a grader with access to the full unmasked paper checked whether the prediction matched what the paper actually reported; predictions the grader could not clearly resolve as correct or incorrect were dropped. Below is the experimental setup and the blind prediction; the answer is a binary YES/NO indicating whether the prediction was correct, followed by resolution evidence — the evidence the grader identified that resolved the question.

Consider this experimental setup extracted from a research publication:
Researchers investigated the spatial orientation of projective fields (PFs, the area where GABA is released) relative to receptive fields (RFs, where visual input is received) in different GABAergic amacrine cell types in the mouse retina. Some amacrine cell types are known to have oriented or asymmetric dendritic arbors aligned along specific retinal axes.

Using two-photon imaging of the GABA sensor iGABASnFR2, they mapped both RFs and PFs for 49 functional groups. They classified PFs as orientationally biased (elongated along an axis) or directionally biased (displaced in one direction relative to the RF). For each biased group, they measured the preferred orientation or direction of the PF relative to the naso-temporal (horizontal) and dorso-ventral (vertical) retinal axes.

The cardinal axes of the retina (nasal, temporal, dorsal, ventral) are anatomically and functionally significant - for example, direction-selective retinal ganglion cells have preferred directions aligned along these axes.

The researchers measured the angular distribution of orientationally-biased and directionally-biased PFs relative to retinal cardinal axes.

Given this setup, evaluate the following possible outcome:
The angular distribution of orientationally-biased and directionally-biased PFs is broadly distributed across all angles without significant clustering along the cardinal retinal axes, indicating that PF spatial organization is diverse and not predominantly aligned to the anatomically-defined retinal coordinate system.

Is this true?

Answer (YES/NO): NO